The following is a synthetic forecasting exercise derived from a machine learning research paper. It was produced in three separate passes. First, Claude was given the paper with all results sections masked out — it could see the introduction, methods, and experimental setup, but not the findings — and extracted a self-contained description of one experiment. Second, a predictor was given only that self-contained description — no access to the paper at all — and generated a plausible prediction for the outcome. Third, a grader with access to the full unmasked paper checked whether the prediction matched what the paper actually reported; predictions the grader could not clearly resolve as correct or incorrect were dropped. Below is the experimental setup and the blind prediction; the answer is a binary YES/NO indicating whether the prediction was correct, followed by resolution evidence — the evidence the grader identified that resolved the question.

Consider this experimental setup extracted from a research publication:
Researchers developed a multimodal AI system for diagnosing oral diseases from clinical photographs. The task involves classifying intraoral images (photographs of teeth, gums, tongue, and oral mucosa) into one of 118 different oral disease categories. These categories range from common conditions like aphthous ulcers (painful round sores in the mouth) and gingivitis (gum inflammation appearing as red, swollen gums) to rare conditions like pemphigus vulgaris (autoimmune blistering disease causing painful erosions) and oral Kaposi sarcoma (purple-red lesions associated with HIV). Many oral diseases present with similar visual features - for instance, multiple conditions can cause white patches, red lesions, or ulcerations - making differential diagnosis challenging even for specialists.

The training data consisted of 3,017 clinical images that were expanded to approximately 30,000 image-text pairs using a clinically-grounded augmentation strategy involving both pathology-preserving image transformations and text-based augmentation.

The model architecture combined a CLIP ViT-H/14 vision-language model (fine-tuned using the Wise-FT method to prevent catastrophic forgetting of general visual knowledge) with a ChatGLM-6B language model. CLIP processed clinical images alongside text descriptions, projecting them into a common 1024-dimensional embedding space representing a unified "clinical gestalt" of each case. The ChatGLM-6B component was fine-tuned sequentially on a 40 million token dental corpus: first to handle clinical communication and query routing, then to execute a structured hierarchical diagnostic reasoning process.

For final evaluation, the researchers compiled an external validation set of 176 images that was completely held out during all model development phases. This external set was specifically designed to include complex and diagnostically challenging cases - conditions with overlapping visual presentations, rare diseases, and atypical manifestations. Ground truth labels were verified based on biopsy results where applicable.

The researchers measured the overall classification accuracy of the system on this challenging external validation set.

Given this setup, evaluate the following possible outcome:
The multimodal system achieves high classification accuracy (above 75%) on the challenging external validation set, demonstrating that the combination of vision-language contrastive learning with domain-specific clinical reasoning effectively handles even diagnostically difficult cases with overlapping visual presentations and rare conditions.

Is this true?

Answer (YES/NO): YES